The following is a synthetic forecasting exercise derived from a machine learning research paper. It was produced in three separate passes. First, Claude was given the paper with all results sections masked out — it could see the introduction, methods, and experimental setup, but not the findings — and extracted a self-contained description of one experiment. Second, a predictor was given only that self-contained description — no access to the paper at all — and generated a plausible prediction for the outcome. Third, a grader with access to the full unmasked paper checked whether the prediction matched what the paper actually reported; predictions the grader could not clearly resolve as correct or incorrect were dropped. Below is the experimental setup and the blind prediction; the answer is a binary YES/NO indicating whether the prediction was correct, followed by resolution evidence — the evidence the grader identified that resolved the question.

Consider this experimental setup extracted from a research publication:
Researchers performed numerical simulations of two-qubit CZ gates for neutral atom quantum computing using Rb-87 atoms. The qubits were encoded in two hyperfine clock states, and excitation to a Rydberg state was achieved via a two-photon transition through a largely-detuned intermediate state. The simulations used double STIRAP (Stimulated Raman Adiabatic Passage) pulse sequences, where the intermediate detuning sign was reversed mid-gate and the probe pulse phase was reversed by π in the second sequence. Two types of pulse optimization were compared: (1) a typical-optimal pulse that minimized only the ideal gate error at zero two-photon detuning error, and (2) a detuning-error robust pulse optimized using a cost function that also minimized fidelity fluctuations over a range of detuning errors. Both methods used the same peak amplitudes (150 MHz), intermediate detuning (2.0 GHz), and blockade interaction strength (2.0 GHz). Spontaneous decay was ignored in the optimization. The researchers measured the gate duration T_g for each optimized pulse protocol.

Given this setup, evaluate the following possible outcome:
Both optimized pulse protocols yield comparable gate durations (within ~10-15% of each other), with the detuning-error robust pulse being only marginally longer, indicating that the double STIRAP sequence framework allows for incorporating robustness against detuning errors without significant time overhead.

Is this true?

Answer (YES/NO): NO